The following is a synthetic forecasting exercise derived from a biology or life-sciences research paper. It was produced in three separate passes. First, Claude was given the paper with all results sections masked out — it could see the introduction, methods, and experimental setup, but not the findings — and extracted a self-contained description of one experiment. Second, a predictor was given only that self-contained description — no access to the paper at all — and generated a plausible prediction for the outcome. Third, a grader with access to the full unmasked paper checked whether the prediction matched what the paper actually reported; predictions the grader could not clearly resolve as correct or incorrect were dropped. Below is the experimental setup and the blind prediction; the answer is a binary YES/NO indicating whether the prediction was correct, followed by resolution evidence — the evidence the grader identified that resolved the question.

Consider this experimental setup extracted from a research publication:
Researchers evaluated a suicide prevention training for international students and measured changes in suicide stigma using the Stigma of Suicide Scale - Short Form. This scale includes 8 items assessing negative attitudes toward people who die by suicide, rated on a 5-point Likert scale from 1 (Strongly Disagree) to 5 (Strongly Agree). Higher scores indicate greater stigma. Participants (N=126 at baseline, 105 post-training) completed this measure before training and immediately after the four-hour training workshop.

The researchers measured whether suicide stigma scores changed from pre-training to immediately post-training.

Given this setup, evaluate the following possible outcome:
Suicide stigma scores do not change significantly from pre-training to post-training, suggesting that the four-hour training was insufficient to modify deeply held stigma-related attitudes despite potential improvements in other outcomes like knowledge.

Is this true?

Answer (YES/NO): YES